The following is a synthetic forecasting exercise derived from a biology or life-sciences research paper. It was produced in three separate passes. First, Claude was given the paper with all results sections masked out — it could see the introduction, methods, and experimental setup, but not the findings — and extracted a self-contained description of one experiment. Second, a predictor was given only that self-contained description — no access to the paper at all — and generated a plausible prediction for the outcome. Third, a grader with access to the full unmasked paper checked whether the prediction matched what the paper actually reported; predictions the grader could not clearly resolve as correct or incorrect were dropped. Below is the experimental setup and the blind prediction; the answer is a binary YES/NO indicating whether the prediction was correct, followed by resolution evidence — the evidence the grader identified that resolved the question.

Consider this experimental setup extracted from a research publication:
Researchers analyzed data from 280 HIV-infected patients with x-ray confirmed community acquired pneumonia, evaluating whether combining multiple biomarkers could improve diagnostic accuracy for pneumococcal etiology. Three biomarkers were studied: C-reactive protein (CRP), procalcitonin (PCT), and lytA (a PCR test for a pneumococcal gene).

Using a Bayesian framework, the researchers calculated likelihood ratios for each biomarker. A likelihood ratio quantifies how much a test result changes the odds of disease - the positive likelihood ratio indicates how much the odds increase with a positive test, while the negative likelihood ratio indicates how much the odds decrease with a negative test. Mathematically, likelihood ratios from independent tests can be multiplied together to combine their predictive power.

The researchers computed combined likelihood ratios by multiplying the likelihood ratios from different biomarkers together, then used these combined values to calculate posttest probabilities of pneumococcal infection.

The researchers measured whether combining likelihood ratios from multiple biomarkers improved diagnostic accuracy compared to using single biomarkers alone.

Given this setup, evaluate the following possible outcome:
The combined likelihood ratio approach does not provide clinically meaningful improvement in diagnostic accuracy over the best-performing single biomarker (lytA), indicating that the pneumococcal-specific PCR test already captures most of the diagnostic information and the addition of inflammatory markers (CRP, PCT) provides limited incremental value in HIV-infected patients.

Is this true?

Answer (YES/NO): NO